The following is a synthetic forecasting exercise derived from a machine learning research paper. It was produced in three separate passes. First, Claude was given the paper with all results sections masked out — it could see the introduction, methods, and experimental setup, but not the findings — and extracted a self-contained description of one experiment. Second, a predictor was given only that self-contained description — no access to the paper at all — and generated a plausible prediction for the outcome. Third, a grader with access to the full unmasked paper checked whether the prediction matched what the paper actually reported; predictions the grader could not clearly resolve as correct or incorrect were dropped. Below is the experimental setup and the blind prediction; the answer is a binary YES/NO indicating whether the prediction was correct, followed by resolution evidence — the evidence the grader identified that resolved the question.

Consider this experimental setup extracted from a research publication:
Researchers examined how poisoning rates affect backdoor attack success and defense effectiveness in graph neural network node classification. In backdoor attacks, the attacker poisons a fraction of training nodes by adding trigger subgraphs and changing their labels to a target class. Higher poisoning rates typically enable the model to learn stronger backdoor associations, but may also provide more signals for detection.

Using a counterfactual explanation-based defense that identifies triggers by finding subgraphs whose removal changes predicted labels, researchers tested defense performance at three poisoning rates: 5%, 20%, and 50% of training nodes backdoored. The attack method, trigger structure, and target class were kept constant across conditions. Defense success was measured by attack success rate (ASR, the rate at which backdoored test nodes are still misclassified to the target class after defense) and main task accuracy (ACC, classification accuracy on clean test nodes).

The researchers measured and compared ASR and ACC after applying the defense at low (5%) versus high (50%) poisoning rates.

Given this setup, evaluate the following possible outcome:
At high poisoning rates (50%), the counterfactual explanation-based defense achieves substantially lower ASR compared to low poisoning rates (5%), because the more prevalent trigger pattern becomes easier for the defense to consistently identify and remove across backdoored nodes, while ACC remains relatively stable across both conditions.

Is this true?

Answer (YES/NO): NO